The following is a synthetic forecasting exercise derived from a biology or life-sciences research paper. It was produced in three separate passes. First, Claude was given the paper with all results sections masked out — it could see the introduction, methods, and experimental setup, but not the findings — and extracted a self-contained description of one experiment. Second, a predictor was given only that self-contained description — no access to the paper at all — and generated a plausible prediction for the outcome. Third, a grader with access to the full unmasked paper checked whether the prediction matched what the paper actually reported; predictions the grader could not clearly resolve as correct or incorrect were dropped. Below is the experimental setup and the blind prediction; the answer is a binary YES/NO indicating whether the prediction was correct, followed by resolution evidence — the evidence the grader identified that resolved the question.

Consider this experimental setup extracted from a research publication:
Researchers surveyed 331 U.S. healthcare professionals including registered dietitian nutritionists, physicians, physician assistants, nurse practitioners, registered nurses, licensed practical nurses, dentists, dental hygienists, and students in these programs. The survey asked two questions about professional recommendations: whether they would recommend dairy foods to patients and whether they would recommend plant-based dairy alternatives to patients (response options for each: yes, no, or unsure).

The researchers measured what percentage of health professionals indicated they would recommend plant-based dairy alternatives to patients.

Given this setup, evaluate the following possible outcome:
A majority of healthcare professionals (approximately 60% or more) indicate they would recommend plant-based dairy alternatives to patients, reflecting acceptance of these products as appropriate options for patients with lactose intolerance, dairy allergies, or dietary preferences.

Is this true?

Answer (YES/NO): YES